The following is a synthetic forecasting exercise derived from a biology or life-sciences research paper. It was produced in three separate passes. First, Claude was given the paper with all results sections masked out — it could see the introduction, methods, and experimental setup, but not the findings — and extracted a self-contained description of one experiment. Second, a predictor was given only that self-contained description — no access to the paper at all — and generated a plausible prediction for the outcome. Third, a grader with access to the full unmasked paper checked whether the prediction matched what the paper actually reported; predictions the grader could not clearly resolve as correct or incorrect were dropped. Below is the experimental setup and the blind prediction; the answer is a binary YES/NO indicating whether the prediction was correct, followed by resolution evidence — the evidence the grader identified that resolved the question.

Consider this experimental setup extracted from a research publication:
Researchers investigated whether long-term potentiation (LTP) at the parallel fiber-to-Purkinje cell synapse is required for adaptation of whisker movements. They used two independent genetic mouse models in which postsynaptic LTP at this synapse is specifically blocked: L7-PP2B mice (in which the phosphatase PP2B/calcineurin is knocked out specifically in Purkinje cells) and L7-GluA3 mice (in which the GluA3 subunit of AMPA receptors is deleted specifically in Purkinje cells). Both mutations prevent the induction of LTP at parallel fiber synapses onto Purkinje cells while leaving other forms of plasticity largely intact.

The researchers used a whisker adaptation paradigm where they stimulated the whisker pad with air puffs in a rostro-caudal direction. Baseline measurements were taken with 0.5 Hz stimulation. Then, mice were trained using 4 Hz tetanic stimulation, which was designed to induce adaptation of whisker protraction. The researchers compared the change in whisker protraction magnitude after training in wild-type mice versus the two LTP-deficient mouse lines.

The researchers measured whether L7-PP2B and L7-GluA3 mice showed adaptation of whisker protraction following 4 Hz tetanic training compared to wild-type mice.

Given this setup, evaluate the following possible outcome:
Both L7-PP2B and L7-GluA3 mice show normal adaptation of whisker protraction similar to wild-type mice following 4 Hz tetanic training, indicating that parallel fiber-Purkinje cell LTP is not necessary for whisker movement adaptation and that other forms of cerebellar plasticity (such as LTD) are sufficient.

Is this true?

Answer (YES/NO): NO